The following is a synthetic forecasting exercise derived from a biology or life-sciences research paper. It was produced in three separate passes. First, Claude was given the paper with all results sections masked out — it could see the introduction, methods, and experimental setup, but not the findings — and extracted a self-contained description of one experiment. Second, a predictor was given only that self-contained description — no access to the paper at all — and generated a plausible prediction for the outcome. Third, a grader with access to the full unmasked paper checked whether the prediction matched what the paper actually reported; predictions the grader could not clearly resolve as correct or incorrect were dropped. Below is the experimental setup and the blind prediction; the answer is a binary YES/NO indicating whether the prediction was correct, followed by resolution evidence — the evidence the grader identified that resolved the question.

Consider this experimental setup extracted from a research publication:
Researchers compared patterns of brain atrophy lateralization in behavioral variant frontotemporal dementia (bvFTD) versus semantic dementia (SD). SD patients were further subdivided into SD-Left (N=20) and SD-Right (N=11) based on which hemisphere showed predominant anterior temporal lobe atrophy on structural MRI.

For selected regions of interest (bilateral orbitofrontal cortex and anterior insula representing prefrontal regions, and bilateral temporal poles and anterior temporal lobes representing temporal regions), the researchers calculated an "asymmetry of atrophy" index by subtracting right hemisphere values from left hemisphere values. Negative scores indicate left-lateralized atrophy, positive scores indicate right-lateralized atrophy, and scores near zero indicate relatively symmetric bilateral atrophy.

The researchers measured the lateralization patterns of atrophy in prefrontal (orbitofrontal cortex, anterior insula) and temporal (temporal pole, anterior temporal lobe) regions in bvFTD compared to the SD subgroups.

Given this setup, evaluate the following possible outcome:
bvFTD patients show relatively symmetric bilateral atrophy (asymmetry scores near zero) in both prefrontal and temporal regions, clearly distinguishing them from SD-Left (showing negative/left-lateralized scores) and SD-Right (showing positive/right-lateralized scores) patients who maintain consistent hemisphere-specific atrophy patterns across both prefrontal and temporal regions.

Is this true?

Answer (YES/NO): NO